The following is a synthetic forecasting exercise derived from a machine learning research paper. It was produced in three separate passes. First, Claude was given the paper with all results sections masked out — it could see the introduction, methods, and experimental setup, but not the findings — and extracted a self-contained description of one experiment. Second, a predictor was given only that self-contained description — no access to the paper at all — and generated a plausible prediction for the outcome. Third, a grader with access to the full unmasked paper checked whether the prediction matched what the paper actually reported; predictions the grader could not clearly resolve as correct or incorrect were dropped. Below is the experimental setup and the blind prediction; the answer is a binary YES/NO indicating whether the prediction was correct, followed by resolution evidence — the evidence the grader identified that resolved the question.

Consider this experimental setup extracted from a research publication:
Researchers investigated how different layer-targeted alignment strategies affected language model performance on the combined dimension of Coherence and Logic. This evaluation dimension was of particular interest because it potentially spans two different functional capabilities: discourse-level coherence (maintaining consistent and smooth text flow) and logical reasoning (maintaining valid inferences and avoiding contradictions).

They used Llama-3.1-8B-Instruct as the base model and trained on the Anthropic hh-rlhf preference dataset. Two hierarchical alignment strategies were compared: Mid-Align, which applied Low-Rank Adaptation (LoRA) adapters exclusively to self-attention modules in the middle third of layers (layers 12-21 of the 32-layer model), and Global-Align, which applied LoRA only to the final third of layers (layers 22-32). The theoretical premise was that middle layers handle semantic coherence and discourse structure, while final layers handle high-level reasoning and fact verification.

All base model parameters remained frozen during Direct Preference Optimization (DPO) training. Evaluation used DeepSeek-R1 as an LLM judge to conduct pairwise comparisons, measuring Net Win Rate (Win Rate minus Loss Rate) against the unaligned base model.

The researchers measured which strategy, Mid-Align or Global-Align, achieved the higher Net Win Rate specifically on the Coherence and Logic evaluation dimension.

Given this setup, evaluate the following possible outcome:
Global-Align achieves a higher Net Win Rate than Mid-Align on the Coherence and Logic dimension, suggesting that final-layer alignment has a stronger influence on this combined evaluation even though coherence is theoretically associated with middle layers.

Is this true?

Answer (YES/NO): YES